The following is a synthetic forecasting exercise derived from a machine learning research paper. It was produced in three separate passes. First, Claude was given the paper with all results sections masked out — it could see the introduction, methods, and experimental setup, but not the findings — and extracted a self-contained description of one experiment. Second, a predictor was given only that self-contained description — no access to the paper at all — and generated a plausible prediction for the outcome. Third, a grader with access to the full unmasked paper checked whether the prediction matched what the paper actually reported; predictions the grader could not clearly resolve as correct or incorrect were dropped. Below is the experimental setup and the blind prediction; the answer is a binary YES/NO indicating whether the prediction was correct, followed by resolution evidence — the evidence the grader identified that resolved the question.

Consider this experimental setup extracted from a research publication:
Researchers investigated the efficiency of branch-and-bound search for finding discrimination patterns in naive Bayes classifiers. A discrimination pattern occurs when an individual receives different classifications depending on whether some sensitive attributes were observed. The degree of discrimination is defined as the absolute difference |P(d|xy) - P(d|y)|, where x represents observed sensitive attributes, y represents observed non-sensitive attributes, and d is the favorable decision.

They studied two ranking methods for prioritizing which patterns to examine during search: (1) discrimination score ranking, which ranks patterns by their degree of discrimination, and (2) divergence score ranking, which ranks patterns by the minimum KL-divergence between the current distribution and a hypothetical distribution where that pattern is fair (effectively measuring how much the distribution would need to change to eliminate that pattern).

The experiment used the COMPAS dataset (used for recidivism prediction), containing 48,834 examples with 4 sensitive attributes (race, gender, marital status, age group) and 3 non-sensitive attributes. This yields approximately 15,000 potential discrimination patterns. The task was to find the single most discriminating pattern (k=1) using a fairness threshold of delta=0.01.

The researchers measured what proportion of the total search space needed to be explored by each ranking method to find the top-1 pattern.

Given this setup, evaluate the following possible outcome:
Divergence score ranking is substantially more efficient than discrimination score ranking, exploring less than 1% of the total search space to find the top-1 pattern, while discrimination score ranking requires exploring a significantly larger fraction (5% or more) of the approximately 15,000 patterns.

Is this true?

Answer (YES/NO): NO